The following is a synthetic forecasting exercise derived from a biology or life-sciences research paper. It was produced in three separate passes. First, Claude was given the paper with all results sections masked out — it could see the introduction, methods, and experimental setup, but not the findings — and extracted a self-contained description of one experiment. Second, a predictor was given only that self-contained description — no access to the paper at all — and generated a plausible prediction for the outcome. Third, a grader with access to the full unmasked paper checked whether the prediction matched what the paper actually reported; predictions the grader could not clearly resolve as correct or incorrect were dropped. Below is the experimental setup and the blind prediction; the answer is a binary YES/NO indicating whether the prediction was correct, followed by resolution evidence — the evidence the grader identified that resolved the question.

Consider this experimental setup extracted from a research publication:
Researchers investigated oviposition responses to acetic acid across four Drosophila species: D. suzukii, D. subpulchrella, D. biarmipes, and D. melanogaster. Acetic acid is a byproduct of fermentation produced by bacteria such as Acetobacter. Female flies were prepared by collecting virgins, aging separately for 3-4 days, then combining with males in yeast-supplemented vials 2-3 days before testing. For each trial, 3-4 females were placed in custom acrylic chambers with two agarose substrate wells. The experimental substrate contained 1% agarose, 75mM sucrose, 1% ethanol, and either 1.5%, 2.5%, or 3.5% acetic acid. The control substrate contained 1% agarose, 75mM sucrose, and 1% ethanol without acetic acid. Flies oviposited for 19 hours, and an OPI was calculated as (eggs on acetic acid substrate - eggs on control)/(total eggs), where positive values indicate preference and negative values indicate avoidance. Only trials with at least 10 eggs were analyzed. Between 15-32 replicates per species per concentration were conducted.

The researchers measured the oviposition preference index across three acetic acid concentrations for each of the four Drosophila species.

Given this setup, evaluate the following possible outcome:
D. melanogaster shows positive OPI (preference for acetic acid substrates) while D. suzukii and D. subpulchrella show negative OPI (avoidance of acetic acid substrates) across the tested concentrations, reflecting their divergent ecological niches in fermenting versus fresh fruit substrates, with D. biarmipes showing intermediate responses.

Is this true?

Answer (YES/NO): NO